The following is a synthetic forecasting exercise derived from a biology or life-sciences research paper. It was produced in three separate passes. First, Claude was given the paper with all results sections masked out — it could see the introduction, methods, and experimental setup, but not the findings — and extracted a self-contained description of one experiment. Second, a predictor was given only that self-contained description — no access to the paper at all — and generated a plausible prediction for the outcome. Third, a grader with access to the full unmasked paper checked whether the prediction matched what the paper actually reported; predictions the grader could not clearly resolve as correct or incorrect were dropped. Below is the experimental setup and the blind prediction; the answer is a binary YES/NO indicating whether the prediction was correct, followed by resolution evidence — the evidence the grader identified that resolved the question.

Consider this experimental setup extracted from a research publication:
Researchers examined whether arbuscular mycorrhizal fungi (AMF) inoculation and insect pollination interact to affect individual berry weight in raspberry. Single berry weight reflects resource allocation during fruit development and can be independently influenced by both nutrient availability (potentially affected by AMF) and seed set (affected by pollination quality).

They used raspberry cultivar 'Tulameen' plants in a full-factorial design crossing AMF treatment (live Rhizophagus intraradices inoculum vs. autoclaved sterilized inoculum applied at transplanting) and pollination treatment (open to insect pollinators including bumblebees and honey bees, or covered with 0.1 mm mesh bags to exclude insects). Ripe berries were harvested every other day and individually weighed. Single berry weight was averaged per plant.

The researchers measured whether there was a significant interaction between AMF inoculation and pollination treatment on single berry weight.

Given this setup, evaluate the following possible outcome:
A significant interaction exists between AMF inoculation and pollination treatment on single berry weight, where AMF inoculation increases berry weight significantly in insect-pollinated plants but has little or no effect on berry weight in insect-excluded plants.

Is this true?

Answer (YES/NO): NO